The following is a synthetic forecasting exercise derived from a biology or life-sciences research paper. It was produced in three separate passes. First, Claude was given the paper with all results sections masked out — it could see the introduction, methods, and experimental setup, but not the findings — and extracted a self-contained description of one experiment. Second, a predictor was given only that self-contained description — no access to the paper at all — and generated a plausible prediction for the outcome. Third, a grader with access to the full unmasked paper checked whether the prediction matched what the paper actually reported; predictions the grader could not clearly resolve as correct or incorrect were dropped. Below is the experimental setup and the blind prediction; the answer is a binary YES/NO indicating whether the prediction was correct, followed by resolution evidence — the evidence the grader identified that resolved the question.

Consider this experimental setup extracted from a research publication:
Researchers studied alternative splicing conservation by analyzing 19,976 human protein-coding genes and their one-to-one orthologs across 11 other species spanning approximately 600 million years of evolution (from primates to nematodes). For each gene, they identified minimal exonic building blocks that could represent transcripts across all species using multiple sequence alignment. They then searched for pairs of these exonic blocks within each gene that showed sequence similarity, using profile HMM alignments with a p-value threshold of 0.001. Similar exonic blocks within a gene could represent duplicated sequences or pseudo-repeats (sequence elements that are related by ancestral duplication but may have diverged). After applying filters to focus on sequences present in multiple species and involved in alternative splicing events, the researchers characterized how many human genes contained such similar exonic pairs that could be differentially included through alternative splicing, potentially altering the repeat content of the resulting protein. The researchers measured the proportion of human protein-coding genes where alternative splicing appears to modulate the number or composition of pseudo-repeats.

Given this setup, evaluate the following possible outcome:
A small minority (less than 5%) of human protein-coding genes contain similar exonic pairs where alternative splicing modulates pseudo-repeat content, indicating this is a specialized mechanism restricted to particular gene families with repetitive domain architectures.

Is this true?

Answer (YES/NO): NO